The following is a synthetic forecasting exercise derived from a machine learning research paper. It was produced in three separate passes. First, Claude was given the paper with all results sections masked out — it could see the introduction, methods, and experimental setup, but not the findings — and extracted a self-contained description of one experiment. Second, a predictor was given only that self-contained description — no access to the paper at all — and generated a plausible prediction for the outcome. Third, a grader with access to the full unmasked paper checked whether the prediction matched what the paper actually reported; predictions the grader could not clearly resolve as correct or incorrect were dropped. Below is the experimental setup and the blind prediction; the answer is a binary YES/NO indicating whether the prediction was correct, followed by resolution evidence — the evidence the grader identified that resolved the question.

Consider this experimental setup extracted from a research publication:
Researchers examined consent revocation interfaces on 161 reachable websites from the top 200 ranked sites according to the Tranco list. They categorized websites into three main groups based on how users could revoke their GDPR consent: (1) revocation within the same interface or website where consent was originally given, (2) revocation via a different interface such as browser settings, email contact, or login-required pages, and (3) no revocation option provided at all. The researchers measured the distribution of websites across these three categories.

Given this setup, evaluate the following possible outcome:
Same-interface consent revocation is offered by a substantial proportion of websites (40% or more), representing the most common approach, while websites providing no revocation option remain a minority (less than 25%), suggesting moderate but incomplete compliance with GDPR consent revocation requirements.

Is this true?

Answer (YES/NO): YES